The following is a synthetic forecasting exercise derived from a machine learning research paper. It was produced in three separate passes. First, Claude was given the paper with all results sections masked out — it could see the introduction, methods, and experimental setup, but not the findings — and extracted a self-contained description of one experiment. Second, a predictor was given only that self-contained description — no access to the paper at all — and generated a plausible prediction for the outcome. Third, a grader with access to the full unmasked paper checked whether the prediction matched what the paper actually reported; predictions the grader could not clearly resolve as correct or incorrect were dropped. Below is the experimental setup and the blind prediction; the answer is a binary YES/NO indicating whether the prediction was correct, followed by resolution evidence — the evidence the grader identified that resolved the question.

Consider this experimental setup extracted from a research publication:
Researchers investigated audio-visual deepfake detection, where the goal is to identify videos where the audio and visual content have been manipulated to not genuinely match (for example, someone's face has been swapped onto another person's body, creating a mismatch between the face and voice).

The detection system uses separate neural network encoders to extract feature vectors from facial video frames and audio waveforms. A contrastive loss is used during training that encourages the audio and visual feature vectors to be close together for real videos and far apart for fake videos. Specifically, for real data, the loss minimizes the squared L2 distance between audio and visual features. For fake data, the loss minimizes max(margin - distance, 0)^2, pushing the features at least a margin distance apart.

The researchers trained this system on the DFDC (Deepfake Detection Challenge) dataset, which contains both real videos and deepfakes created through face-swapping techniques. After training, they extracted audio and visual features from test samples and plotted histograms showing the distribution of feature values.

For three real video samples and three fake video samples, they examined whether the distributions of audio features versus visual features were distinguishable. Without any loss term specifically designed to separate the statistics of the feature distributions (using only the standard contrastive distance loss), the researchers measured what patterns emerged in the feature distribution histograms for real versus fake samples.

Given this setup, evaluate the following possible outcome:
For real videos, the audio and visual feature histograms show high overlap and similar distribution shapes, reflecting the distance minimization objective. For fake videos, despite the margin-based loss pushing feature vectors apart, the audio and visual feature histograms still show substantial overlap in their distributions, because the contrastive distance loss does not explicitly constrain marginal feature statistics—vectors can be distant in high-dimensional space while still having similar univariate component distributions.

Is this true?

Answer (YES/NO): YES